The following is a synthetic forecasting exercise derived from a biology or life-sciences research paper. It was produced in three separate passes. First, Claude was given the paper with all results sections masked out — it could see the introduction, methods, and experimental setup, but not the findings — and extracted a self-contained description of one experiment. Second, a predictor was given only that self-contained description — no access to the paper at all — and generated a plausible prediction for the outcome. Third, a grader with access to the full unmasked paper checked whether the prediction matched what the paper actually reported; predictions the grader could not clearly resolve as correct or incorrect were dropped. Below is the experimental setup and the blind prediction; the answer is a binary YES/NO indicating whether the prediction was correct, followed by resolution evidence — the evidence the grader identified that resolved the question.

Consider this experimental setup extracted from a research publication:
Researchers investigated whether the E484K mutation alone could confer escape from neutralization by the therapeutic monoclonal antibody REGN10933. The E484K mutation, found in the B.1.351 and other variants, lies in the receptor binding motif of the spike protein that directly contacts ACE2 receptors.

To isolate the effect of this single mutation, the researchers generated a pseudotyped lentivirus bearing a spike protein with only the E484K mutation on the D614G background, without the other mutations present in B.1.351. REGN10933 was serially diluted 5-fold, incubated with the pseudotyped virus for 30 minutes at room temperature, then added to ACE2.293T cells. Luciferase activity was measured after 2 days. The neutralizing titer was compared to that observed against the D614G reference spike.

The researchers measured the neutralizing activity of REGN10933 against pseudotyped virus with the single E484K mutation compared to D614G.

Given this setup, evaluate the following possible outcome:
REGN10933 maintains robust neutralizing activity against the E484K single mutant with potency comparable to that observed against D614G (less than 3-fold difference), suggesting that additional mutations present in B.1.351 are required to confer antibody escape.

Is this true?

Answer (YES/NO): NO